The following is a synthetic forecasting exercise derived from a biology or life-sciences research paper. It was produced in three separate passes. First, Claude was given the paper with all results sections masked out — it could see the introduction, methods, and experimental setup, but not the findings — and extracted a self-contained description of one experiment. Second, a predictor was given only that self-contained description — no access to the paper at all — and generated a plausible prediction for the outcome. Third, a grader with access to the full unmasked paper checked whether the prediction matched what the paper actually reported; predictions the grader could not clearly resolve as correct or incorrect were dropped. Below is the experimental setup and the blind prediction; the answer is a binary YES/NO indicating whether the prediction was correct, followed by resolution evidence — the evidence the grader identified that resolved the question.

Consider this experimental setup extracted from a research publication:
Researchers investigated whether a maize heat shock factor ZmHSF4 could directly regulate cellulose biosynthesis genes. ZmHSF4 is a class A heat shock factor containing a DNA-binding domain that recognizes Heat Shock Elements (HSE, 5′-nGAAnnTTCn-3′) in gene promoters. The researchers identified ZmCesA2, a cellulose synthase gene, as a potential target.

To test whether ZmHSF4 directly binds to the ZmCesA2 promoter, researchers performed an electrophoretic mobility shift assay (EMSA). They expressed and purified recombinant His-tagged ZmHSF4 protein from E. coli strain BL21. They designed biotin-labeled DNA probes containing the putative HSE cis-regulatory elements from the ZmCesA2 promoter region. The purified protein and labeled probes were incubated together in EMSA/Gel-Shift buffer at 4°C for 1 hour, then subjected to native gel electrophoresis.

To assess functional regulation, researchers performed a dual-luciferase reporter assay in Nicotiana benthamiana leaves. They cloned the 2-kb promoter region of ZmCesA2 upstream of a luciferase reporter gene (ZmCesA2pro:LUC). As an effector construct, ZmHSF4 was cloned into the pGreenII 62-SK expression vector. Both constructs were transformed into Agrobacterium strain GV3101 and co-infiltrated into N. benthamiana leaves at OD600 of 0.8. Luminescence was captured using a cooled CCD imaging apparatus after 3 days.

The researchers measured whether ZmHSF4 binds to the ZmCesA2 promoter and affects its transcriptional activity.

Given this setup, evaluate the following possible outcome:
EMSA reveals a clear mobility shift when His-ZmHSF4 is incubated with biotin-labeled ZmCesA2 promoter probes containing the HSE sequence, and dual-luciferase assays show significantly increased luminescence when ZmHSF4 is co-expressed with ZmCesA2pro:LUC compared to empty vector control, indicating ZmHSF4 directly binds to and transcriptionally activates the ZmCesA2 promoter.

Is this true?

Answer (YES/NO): YES